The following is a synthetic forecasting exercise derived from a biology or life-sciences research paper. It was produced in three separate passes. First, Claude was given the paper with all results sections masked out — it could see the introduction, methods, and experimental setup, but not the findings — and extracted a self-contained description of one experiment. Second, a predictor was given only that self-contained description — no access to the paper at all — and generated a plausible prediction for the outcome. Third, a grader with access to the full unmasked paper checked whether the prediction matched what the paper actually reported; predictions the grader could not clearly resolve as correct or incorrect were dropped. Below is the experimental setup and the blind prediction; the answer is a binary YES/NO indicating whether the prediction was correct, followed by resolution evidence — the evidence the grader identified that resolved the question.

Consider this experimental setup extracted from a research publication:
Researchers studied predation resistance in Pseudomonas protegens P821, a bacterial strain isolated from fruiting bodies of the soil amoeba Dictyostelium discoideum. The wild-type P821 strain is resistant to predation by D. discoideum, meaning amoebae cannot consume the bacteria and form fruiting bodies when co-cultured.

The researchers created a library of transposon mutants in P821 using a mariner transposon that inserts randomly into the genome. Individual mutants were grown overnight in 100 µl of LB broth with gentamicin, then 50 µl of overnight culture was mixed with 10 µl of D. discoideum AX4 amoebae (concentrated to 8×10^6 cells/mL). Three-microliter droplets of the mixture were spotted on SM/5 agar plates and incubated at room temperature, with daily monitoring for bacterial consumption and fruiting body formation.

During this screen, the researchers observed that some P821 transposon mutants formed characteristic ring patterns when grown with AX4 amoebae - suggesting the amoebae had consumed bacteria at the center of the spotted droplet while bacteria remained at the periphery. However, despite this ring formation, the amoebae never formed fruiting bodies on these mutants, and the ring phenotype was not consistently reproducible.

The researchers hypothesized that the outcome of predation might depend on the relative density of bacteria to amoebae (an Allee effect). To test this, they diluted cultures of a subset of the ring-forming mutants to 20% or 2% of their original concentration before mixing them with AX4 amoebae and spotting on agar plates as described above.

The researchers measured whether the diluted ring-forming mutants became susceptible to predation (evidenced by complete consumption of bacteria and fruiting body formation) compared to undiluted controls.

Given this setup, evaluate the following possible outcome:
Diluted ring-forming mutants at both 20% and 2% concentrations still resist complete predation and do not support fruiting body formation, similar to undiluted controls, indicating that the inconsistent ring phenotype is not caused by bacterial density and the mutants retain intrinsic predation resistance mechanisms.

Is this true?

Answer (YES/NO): YES